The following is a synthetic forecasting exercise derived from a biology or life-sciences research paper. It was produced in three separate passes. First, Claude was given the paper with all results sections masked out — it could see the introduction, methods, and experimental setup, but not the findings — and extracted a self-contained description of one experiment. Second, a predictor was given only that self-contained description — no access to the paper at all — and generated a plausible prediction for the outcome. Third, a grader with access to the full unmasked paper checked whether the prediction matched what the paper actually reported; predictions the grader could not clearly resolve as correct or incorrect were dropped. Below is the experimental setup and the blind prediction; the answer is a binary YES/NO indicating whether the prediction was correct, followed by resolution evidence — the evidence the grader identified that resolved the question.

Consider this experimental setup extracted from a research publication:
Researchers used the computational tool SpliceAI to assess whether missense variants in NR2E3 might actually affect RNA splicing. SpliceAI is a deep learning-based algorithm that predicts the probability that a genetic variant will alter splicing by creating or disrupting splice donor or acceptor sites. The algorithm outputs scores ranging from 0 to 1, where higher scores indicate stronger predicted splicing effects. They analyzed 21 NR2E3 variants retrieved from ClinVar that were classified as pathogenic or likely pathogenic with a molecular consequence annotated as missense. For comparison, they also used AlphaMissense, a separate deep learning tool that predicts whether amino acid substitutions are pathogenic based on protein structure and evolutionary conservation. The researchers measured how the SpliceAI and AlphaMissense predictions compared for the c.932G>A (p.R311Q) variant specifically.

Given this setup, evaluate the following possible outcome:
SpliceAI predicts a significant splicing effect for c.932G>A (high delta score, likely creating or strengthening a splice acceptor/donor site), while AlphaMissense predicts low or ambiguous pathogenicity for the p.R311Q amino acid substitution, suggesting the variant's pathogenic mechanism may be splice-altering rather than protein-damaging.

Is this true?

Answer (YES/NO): YES